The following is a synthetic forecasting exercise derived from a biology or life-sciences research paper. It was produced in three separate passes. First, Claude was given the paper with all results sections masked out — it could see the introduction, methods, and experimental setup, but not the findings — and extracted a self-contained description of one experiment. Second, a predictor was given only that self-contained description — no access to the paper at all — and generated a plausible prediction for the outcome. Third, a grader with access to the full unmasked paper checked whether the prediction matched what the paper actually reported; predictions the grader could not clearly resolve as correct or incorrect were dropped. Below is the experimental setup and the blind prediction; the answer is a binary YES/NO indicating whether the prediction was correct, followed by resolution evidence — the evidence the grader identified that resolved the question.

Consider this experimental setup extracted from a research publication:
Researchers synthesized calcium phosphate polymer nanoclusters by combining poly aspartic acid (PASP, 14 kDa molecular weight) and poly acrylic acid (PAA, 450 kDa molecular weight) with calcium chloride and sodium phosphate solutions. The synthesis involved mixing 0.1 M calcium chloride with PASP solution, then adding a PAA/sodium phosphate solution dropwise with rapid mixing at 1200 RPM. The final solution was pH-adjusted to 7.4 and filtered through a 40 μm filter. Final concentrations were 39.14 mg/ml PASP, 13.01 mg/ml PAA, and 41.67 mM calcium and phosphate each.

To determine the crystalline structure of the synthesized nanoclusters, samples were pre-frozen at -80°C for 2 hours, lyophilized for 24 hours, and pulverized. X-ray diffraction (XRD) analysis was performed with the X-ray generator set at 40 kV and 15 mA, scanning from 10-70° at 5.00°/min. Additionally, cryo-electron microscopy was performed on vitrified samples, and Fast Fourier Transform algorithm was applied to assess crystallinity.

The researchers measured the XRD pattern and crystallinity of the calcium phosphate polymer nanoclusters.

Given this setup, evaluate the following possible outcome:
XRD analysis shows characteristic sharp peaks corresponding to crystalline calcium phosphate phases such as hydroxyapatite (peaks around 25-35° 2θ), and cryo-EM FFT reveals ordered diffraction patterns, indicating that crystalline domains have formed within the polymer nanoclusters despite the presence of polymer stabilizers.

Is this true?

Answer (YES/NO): NO